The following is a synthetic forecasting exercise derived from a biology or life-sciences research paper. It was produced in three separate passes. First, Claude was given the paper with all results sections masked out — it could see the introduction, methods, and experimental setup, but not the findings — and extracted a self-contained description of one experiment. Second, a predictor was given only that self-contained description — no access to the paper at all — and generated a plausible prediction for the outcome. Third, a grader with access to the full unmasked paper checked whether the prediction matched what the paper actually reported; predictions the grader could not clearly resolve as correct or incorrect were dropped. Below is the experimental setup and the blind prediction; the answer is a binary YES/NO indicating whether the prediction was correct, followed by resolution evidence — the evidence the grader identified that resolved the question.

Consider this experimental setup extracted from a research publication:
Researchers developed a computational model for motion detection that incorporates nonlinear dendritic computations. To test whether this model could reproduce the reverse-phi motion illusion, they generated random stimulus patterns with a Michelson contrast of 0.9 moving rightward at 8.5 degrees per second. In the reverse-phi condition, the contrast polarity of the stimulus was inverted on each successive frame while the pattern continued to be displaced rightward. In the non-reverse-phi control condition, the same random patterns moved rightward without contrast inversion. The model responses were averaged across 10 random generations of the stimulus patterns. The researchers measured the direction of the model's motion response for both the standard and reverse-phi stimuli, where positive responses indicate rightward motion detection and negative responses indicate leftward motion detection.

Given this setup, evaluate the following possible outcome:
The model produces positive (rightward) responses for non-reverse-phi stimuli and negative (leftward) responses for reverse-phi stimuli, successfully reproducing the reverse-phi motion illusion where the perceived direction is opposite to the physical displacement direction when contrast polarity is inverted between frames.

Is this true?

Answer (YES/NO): YES